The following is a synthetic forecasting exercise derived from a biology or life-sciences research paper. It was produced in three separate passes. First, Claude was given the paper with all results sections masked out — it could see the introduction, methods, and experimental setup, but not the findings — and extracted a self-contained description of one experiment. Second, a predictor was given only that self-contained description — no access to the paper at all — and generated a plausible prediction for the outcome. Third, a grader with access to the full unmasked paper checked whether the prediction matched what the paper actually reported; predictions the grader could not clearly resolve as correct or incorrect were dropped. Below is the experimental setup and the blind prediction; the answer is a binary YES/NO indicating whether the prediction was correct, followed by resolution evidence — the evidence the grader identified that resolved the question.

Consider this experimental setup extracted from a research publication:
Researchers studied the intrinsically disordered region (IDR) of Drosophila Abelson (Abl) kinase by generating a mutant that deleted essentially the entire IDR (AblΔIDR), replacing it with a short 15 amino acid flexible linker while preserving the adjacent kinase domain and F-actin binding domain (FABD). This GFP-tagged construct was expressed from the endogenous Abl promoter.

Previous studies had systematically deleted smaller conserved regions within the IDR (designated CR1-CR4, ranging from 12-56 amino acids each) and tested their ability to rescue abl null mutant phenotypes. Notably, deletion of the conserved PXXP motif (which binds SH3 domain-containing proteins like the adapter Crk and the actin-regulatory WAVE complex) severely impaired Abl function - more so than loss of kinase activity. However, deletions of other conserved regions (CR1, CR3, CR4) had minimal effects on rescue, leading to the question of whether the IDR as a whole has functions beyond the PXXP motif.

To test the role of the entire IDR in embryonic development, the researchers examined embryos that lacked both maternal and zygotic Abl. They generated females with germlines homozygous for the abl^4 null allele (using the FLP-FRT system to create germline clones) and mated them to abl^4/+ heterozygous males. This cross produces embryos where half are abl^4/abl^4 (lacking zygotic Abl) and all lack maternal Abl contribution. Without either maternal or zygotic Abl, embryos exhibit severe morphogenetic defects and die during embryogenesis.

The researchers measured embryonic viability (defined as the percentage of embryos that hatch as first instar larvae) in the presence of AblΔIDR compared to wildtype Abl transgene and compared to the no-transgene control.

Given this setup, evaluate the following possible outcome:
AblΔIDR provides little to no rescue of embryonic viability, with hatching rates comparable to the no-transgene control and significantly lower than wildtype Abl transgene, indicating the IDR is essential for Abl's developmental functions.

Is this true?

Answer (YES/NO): NO